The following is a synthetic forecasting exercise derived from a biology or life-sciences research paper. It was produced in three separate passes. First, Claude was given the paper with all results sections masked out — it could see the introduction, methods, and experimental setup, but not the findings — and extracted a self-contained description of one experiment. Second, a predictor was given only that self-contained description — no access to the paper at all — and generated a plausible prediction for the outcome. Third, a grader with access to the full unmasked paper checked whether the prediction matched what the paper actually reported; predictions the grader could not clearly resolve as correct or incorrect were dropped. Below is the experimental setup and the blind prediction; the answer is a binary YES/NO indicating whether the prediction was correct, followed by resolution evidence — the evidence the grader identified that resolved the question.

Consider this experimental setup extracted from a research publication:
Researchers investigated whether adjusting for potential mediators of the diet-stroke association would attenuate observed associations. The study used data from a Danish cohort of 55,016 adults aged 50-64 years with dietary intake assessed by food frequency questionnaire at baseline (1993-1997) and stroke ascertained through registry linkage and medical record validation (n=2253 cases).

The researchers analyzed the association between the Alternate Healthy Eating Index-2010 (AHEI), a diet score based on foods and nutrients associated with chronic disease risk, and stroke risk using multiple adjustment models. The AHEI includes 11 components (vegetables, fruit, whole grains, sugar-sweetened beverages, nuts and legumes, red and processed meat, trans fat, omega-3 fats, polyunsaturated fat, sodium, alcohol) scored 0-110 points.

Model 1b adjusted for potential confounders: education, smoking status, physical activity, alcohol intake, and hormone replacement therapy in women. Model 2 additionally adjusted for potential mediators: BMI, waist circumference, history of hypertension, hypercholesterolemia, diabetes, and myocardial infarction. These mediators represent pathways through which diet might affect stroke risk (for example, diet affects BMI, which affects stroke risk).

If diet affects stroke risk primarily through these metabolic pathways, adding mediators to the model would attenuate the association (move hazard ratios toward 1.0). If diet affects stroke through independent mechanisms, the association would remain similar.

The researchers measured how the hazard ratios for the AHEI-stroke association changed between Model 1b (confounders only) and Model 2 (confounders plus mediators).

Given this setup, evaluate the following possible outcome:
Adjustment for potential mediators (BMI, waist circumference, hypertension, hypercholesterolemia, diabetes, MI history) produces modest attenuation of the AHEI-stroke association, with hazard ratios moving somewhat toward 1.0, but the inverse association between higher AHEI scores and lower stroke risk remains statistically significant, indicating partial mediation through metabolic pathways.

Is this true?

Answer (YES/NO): NO